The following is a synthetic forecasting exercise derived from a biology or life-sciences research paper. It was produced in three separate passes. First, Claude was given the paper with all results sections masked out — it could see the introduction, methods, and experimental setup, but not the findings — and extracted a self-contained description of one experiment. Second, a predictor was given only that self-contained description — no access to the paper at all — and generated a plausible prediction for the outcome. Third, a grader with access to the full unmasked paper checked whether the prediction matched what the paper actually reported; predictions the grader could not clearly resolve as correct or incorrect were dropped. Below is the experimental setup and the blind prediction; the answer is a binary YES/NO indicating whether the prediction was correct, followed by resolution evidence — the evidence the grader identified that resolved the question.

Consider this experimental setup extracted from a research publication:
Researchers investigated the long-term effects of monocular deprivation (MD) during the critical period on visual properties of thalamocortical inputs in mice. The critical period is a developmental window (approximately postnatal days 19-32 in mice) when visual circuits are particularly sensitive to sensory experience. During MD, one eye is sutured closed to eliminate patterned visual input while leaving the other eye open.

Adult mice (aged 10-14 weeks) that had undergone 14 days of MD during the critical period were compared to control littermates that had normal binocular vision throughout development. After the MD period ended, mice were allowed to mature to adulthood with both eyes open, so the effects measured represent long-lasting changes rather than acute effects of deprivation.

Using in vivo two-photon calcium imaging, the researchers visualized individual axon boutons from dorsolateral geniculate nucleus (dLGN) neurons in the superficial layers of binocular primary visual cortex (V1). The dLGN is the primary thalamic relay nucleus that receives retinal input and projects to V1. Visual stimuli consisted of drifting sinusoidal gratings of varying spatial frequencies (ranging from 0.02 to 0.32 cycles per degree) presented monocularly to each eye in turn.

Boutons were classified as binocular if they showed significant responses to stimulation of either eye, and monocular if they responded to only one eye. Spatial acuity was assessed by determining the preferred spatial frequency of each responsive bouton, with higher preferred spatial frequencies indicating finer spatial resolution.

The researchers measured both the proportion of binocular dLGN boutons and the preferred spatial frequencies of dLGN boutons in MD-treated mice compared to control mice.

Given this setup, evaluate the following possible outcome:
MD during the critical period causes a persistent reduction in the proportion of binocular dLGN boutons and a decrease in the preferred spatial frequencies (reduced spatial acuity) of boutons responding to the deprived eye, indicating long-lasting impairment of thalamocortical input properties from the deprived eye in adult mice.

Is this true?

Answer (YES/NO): NO